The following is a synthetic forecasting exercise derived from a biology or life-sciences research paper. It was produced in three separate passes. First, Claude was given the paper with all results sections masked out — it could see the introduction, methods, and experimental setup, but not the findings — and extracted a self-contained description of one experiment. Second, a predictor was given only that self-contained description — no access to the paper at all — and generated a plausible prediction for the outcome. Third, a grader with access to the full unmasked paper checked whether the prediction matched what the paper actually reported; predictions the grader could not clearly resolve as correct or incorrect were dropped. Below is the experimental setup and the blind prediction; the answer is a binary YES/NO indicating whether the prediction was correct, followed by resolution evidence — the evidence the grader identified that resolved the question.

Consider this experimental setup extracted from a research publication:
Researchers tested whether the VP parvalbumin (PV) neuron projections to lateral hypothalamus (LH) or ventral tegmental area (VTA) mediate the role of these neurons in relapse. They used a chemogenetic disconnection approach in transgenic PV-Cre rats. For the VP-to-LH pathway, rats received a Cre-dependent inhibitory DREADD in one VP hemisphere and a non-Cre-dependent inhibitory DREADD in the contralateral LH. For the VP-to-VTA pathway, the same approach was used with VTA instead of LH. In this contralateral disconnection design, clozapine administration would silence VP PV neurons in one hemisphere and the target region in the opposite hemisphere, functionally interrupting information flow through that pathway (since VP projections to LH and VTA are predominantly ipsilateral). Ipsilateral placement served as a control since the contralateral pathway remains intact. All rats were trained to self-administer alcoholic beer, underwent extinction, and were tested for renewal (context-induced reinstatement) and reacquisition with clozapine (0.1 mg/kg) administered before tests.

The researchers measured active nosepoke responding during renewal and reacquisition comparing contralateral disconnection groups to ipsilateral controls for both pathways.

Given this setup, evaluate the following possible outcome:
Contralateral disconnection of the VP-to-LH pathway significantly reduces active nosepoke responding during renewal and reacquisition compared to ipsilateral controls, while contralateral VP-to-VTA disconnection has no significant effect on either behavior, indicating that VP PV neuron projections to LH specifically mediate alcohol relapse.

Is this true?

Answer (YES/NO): NO